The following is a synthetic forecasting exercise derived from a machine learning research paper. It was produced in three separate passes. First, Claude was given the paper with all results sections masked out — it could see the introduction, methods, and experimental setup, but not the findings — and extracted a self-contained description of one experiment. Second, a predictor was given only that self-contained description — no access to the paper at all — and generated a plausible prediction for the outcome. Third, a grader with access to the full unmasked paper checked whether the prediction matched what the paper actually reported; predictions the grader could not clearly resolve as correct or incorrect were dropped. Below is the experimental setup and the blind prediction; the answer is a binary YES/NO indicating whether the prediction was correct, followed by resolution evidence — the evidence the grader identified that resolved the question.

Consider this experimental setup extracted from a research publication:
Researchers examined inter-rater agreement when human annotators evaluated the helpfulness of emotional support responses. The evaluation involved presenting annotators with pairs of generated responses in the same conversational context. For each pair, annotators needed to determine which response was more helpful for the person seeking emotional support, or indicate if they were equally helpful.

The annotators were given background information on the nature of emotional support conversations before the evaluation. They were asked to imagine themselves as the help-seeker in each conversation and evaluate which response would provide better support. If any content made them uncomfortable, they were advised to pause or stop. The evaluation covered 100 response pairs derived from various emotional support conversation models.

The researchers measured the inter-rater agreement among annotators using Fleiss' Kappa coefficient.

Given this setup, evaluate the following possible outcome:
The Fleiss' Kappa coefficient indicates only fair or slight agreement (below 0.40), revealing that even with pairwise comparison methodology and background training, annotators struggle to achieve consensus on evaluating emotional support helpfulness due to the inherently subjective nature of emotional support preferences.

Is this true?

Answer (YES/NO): YES